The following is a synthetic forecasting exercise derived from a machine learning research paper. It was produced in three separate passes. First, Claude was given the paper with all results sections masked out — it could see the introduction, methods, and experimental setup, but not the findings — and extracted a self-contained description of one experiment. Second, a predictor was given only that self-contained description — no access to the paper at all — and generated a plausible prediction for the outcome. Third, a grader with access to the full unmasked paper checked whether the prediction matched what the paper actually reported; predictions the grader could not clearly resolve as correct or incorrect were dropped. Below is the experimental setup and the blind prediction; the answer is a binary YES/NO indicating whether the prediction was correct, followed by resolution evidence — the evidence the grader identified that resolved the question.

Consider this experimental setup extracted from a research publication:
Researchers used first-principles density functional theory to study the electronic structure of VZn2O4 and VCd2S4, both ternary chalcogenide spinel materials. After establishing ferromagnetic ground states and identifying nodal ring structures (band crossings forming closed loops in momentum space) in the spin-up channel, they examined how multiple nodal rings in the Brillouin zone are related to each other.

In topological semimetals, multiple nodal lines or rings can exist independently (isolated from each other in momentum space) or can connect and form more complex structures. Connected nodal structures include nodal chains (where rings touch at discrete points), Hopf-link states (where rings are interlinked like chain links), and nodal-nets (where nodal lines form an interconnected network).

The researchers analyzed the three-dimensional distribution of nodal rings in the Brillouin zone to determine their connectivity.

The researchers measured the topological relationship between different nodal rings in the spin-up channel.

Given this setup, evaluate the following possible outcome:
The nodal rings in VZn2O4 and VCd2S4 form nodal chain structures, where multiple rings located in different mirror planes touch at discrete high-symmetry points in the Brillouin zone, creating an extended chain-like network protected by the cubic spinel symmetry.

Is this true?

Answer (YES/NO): YES